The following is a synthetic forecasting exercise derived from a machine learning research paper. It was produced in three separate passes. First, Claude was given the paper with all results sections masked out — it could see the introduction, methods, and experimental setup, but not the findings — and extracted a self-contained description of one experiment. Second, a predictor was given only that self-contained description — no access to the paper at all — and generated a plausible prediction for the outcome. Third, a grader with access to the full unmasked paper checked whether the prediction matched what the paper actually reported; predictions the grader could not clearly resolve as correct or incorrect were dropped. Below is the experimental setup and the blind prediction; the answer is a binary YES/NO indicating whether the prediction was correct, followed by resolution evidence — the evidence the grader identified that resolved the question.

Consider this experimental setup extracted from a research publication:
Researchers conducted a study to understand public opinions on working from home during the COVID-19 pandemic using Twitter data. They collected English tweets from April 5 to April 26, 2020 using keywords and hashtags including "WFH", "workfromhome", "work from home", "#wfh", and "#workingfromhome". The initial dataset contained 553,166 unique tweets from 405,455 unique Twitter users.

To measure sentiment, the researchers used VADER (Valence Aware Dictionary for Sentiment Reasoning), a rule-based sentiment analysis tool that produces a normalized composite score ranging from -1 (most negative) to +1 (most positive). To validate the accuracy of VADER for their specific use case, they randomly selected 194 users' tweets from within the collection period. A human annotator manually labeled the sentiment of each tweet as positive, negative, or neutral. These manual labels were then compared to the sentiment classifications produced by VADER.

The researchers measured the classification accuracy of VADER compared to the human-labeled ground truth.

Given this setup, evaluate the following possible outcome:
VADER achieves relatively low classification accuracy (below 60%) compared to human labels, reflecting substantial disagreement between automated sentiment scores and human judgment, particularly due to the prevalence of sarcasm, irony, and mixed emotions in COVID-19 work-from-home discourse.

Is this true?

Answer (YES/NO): NO